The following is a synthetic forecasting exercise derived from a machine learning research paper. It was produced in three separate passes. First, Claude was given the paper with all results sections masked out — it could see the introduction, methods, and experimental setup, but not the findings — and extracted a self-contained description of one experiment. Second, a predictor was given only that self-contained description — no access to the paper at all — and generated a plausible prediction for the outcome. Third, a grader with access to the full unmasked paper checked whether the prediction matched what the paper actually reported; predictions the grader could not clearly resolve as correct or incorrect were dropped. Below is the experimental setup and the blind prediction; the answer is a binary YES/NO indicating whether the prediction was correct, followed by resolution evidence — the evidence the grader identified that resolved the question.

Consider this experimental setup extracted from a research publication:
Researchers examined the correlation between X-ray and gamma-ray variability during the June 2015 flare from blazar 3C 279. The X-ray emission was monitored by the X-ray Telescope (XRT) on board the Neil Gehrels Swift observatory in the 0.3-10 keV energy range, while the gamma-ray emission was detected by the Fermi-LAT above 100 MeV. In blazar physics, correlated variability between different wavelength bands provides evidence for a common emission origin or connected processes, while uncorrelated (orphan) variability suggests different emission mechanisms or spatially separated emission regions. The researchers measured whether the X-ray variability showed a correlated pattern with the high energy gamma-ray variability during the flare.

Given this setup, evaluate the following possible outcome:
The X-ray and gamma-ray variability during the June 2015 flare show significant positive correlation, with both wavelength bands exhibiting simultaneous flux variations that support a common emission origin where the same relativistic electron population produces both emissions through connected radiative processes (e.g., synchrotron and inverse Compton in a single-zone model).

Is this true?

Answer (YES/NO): NO